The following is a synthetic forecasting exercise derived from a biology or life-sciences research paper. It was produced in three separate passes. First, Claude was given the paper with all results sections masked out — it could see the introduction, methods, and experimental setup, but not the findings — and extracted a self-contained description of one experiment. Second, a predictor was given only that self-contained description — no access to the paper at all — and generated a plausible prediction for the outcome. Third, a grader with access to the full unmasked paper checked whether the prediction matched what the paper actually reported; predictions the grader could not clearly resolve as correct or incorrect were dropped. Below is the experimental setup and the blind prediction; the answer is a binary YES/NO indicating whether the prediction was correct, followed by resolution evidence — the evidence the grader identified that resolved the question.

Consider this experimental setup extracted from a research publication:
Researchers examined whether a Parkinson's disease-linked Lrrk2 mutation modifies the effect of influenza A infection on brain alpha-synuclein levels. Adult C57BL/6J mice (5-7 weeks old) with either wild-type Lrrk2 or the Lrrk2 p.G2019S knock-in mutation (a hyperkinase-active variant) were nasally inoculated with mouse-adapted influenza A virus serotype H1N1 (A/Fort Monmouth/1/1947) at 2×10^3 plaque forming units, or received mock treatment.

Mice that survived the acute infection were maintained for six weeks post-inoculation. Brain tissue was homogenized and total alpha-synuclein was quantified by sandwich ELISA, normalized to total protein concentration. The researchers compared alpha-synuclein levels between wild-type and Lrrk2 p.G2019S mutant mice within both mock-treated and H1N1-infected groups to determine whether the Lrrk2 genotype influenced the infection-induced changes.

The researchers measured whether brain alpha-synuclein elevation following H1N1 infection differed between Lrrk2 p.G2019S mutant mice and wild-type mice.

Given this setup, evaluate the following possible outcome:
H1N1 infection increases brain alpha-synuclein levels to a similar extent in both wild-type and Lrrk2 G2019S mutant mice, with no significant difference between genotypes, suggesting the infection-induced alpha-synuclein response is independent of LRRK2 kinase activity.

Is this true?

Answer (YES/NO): YES